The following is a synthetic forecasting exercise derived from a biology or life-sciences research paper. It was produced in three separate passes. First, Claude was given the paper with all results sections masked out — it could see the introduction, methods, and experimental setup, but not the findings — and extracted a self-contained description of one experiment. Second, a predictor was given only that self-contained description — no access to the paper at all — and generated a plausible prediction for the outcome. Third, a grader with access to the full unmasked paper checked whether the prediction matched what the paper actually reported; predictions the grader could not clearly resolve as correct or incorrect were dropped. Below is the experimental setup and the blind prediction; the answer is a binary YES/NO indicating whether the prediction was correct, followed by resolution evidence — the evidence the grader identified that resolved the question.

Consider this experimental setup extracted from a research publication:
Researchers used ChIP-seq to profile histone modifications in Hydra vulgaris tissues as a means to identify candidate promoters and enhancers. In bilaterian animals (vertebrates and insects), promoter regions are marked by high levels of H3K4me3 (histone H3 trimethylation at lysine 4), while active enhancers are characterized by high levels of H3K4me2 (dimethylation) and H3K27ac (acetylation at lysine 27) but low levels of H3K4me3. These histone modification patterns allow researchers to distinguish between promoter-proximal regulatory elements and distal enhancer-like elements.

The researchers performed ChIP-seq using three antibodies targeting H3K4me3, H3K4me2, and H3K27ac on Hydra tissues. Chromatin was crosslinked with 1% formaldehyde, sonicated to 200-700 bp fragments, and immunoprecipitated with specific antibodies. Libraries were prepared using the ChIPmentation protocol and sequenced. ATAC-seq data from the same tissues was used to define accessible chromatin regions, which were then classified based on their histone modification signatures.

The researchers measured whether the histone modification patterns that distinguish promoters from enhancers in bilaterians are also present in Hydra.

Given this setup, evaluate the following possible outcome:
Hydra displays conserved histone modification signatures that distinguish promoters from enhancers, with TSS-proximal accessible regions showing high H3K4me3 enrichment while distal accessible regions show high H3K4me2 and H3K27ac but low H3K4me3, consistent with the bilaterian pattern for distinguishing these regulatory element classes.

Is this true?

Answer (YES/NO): NO